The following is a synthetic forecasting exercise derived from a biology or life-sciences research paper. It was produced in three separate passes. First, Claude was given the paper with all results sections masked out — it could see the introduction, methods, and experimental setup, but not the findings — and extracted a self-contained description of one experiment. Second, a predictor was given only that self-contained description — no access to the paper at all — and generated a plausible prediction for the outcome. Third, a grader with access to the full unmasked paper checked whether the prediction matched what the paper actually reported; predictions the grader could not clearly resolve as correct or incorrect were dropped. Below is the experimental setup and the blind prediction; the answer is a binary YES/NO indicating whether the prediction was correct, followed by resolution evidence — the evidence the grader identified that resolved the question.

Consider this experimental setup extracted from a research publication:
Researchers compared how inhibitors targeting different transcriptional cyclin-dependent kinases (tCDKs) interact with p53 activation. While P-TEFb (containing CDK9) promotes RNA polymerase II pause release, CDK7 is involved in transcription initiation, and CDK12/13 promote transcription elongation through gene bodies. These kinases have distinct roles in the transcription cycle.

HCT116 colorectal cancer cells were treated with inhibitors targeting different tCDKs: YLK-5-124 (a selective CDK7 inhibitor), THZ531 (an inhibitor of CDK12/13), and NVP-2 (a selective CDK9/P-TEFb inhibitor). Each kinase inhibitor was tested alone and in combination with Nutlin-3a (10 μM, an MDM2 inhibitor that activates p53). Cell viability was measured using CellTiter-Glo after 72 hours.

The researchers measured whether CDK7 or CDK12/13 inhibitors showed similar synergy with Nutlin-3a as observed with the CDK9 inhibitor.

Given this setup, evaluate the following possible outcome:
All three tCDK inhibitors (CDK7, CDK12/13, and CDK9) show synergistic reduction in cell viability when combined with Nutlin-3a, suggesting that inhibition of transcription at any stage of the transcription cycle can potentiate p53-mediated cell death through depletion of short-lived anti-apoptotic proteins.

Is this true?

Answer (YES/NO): NO